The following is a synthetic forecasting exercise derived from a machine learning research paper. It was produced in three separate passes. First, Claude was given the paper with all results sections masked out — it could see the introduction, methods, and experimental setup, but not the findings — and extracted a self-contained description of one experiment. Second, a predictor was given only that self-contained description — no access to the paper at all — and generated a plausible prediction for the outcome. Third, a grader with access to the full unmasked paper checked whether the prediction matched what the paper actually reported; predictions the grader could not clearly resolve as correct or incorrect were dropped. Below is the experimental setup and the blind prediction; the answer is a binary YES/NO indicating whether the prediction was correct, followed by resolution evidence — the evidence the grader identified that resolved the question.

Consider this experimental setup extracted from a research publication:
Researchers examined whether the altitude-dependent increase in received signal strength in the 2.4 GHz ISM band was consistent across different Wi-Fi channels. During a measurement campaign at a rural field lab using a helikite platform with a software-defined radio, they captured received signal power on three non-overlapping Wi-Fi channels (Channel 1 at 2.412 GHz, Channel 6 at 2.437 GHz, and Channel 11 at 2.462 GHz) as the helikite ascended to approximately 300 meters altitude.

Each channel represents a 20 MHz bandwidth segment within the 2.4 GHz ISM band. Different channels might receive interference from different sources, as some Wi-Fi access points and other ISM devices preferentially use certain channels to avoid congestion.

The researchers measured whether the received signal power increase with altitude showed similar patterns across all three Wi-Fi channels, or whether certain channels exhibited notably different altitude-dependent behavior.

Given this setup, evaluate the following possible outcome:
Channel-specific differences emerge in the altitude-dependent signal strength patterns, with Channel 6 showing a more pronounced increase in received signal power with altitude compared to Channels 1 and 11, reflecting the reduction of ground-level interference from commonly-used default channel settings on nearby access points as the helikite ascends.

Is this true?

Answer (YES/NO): NO